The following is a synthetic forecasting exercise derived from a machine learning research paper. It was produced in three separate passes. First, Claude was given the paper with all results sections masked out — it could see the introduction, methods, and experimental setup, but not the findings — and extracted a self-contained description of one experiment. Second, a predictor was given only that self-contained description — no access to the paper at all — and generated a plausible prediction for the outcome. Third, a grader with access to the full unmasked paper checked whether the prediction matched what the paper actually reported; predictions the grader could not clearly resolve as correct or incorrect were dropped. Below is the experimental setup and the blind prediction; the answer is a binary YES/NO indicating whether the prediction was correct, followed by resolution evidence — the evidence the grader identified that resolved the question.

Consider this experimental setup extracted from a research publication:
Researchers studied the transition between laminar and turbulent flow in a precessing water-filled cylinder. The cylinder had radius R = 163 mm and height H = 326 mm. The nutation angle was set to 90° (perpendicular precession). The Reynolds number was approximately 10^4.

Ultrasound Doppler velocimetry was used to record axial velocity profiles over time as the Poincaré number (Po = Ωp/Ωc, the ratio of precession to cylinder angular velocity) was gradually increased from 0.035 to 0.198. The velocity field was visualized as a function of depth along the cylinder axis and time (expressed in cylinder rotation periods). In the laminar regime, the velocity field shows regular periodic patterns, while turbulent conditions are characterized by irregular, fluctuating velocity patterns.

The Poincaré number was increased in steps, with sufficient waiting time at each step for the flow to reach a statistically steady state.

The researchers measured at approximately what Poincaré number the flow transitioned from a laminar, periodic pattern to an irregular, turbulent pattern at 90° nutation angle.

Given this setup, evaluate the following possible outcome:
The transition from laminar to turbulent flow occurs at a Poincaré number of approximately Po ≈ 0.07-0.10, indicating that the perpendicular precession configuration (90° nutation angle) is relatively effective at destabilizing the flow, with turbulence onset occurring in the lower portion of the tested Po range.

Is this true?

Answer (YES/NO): YES